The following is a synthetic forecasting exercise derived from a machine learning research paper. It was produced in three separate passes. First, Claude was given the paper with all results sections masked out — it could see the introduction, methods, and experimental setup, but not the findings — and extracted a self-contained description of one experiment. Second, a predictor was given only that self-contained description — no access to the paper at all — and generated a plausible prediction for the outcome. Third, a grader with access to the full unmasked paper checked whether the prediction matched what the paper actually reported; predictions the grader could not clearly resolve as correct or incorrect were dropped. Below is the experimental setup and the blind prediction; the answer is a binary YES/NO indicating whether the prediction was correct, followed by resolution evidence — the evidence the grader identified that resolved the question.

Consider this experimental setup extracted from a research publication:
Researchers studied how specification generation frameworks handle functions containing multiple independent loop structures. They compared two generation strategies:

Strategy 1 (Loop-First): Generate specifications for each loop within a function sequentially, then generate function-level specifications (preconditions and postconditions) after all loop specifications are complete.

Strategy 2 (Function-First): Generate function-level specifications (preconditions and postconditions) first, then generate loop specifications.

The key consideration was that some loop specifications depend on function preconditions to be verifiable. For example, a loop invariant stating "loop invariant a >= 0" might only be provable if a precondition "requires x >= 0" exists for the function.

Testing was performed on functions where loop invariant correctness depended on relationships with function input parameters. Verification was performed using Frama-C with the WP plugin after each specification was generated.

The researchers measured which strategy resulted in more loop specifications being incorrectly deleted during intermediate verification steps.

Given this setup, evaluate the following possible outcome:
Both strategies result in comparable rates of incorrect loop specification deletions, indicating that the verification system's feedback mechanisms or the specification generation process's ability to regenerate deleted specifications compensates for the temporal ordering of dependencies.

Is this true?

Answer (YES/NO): NO